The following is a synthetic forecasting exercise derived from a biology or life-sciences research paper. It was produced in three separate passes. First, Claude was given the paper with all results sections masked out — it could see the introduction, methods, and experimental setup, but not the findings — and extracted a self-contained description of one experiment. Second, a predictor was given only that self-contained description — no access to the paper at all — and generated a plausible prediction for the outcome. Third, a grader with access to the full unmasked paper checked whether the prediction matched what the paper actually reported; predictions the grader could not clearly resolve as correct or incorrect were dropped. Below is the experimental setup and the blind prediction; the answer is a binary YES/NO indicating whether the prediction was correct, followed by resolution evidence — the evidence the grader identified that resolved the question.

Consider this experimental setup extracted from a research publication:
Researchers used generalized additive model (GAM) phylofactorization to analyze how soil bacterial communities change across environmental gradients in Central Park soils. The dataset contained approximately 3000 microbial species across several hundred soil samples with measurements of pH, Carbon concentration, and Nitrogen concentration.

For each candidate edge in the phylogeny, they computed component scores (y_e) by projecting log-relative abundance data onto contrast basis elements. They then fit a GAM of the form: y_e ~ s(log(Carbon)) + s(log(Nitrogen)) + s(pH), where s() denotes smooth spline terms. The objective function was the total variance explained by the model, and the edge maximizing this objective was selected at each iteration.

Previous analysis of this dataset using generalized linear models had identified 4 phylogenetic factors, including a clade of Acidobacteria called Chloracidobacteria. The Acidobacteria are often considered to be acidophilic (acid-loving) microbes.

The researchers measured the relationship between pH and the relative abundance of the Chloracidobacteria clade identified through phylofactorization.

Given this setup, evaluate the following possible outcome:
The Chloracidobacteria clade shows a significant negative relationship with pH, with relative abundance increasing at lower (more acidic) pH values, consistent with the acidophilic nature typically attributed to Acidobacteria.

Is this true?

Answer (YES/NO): NO